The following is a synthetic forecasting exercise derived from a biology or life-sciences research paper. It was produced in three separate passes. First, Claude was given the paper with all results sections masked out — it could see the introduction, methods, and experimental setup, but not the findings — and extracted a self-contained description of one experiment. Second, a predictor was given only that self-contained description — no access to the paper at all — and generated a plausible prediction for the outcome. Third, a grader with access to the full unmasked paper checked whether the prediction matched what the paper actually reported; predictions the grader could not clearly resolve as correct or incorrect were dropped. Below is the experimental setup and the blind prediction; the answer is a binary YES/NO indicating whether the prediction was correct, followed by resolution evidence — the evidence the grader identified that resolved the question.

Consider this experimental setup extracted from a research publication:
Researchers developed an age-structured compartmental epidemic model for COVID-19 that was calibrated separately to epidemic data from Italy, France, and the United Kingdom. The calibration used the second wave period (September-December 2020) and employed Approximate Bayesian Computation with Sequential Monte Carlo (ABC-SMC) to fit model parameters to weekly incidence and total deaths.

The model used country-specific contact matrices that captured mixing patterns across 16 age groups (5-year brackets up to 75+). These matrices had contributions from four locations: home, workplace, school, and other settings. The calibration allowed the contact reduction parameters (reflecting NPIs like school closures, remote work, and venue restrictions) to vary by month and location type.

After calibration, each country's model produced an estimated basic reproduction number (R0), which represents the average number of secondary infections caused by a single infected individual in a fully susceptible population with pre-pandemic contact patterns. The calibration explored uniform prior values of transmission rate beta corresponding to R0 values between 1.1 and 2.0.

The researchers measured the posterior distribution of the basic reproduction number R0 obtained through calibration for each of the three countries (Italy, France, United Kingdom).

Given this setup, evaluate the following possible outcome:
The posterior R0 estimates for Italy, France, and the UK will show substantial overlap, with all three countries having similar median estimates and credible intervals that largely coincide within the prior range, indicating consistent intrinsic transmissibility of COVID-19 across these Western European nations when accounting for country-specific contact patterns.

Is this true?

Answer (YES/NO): NO